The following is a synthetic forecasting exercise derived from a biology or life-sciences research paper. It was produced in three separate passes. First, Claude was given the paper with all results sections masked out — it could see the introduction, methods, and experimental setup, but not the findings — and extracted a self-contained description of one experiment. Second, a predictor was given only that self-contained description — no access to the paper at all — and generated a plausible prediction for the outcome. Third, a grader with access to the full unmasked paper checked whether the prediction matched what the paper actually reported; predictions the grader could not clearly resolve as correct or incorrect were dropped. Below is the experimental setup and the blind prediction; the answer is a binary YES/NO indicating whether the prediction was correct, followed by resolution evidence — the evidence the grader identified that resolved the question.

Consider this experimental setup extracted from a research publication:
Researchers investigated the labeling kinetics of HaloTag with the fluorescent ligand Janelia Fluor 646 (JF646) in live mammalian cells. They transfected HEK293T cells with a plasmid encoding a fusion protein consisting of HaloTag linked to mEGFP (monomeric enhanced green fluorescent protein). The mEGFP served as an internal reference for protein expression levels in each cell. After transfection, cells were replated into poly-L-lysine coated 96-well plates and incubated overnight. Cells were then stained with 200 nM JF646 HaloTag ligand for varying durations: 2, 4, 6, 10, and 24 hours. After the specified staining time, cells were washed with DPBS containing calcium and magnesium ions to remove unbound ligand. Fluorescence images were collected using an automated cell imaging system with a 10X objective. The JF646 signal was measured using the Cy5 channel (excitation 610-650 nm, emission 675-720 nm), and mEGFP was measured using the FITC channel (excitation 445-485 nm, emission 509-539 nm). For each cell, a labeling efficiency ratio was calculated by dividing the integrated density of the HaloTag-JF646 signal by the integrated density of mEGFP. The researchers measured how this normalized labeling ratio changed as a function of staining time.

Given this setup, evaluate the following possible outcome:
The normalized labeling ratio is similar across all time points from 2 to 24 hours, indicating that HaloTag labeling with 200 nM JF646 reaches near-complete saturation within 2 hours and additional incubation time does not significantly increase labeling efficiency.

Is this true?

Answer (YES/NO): NO